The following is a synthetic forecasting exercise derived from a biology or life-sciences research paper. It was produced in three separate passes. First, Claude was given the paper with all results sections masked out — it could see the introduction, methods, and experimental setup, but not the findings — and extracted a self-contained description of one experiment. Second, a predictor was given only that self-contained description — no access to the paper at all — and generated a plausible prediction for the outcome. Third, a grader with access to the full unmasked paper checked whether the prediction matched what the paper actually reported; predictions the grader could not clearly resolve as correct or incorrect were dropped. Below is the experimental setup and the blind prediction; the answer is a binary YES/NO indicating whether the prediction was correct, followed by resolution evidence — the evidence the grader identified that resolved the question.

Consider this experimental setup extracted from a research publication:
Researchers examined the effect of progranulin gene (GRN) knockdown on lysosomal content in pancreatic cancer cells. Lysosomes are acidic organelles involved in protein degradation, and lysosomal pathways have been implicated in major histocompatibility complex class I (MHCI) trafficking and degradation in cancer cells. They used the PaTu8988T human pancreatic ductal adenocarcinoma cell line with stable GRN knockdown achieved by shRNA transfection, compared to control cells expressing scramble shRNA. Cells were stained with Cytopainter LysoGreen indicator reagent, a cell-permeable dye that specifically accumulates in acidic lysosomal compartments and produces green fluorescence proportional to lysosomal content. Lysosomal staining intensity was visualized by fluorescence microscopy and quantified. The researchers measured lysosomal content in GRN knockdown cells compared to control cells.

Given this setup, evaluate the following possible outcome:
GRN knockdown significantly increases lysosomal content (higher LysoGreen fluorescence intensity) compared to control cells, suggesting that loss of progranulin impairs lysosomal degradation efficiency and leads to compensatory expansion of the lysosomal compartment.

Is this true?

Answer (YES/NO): YES